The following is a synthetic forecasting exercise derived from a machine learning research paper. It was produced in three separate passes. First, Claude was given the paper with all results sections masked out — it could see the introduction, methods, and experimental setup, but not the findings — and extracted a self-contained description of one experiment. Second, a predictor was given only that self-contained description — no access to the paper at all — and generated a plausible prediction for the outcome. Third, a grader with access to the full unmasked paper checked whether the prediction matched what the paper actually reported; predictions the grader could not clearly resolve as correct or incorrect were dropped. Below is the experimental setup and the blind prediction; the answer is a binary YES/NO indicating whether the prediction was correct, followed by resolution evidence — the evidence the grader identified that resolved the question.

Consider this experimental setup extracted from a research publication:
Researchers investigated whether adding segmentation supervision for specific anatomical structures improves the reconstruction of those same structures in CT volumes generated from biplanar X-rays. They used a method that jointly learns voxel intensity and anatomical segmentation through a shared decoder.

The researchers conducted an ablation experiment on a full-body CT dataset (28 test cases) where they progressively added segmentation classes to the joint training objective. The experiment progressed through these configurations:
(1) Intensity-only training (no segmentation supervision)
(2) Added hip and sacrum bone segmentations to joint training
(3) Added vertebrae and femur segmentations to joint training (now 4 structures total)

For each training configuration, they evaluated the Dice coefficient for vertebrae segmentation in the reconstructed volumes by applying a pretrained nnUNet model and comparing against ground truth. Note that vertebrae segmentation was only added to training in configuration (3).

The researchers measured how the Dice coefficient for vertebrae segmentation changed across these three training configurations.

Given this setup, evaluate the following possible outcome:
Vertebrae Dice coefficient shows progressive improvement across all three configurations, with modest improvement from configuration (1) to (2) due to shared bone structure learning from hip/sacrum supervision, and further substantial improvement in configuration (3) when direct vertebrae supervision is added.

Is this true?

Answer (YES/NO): NO